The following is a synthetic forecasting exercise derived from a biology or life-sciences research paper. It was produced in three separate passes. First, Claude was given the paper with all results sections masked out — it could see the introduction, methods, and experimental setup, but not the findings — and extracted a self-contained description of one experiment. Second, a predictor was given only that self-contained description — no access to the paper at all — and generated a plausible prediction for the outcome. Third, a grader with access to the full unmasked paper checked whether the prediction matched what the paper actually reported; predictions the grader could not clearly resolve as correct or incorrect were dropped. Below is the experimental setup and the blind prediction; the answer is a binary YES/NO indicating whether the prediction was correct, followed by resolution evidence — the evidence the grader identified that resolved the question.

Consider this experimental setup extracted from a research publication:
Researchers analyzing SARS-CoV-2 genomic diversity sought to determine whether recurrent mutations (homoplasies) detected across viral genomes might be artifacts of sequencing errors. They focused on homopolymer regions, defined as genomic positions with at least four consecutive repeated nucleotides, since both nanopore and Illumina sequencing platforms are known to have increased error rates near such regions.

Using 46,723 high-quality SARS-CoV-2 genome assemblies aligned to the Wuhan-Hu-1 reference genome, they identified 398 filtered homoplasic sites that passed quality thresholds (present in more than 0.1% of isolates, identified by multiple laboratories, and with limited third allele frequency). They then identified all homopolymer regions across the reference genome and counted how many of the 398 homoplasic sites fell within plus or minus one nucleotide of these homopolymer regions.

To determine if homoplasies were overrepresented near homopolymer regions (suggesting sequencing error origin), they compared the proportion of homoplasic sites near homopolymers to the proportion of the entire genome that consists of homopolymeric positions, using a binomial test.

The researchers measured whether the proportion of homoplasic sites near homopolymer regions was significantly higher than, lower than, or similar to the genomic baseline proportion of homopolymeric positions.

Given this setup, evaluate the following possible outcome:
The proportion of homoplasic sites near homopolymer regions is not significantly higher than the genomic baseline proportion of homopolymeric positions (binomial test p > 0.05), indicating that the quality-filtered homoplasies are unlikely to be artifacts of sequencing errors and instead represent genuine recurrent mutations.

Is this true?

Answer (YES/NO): NO